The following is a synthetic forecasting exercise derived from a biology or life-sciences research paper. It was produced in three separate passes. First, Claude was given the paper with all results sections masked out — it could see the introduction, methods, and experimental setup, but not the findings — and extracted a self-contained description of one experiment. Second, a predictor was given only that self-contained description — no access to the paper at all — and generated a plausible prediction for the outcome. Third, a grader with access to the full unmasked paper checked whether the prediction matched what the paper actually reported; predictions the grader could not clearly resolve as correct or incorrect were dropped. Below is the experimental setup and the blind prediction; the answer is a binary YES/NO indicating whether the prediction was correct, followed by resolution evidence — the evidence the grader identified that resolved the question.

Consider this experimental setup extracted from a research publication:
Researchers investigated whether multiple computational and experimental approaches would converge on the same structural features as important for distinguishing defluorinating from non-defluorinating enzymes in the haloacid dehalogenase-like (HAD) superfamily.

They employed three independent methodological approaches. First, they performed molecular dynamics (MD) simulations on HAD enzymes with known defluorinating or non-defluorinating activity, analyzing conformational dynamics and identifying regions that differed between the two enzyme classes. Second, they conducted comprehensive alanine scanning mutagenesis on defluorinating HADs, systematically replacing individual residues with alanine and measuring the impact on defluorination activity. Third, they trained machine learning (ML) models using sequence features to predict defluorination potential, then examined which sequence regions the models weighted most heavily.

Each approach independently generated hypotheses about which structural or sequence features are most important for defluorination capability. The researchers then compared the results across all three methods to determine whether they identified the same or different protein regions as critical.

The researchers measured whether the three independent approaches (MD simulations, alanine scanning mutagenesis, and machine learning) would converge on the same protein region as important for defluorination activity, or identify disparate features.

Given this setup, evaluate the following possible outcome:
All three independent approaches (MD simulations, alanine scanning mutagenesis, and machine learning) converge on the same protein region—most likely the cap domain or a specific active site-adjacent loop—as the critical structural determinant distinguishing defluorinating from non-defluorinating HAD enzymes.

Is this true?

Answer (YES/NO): NO